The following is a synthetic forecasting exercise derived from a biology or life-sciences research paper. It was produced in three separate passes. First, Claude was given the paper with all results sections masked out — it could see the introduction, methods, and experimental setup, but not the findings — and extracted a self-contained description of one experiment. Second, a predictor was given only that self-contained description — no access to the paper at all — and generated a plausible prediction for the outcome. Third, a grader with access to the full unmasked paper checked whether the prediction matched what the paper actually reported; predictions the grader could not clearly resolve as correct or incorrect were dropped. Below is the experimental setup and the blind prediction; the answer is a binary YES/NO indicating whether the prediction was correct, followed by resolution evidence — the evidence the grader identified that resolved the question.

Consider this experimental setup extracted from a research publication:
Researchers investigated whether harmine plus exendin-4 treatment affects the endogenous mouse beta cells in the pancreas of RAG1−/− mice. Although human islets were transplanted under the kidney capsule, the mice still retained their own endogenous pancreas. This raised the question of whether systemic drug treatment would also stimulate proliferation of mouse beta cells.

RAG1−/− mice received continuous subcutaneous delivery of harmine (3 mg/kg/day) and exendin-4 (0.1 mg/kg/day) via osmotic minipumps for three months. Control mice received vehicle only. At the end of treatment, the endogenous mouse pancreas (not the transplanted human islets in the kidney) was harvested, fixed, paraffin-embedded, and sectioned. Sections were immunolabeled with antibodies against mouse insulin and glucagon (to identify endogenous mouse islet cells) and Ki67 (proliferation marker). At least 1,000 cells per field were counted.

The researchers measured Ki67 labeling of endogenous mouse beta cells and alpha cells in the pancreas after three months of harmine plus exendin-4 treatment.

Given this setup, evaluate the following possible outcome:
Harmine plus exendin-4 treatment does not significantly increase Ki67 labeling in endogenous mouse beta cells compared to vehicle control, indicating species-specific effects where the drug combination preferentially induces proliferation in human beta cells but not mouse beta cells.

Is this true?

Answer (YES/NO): NO